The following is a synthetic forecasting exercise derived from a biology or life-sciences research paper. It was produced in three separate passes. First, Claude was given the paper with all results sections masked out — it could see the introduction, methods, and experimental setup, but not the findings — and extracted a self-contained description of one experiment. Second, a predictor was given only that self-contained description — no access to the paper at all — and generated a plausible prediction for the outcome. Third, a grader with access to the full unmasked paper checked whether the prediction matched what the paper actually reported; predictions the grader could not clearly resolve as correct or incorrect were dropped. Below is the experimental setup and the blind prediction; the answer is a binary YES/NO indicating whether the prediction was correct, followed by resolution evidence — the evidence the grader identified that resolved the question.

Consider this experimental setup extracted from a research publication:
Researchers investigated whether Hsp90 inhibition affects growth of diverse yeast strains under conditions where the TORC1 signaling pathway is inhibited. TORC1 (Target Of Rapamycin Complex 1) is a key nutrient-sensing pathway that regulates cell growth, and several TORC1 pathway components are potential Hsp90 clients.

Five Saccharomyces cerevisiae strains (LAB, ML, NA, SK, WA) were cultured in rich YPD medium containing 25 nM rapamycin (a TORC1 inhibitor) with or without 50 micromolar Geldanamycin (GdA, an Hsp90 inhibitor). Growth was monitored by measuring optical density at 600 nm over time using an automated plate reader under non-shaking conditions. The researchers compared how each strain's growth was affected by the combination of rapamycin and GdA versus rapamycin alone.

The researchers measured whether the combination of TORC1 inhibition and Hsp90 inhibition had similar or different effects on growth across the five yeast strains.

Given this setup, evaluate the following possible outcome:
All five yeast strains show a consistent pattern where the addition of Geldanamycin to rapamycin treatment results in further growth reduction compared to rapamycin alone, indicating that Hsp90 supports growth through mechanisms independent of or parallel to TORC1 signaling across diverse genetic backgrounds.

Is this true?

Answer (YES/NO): NO